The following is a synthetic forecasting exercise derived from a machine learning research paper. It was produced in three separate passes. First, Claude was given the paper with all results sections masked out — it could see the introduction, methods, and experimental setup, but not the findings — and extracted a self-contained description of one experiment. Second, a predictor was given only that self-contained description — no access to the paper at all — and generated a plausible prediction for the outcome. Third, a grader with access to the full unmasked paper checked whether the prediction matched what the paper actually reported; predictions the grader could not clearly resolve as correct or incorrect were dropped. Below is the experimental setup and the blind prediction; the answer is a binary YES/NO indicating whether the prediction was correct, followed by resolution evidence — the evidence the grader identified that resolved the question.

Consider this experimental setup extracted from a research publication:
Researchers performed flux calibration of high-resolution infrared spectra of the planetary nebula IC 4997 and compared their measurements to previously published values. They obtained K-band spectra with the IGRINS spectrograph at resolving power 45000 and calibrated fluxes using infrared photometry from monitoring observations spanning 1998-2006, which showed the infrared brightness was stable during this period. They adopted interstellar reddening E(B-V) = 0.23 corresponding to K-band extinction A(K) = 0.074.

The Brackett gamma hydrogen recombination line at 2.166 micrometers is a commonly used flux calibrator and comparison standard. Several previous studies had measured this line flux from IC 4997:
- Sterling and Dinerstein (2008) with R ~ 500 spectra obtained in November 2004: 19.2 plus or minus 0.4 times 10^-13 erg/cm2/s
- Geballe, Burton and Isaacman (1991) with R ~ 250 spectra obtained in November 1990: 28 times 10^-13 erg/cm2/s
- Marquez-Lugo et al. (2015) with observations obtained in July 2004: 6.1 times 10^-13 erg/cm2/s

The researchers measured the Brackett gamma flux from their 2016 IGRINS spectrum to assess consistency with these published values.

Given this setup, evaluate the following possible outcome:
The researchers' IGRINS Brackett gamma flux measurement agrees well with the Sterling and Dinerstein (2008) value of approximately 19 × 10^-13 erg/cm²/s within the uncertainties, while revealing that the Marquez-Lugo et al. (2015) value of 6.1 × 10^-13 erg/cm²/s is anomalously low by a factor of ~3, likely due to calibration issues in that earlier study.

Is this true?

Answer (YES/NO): NO